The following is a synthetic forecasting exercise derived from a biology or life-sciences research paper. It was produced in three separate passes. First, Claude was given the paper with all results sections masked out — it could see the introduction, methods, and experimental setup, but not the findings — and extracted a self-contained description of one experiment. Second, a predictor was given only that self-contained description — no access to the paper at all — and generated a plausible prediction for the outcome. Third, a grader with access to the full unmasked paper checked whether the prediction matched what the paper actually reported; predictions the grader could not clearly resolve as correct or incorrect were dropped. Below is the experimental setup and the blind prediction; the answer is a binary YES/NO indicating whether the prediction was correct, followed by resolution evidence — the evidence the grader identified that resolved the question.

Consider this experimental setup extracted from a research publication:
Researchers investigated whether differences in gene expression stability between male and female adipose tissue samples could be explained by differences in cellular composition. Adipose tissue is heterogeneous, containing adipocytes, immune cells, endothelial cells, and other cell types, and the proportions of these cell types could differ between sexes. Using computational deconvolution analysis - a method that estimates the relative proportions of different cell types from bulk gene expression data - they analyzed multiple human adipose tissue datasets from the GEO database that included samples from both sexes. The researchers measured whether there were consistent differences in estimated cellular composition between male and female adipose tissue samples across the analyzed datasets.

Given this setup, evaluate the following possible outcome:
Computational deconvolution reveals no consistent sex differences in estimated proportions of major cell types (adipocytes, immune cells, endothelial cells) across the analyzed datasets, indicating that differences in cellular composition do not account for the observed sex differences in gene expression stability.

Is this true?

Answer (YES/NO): YES